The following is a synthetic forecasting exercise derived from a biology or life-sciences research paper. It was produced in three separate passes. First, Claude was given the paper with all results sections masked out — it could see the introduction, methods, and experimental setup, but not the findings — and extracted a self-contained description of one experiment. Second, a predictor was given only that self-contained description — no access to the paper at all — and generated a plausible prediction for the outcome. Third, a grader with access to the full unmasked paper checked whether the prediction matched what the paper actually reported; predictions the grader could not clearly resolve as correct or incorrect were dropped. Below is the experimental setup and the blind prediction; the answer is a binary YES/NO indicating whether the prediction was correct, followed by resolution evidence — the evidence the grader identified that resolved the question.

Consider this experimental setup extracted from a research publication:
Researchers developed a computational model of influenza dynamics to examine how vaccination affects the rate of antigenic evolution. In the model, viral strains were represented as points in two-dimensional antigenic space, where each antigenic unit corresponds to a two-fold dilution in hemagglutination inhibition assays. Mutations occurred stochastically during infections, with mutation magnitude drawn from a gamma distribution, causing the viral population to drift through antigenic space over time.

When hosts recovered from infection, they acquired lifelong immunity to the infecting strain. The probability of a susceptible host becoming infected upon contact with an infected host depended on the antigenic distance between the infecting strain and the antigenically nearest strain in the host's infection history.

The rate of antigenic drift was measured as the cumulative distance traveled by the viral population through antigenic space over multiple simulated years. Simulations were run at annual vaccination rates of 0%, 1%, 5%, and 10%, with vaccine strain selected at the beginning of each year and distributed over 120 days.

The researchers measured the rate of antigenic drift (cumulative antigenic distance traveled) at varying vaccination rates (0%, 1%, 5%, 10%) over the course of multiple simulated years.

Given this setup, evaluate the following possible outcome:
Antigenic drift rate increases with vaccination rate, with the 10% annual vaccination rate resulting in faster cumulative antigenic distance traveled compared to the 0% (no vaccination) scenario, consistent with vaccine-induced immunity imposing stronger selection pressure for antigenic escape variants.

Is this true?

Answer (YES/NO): NO